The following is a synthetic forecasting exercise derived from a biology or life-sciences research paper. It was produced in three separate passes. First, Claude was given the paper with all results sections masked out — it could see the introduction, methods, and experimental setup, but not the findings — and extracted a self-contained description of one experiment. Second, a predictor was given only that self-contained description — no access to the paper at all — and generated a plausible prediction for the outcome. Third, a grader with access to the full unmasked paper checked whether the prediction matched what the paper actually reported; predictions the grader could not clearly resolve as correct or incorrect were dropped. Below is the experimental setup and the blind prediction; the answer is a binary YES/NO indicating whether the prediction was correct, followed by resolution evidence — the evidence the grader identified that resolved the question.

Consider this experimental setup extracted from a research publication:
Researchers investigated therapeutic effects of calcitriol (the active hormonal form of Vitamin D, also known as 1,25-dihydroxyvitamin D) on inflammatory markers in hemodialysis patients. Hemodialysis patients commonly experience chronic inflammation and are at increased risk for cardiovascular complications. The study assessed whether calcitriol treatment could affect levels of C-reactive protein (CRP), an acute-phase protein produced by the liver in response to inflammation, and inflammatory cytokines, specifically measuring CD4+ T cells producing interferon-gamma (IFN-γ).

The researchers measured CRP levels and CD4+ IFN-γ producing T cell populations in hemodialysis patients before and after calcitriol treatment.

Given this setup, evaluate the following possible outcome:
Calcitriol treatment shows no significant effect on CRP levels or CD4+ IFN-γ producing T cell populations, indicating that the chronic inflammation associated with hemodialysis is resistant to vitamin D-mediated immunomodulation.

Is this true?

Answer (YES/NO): NO